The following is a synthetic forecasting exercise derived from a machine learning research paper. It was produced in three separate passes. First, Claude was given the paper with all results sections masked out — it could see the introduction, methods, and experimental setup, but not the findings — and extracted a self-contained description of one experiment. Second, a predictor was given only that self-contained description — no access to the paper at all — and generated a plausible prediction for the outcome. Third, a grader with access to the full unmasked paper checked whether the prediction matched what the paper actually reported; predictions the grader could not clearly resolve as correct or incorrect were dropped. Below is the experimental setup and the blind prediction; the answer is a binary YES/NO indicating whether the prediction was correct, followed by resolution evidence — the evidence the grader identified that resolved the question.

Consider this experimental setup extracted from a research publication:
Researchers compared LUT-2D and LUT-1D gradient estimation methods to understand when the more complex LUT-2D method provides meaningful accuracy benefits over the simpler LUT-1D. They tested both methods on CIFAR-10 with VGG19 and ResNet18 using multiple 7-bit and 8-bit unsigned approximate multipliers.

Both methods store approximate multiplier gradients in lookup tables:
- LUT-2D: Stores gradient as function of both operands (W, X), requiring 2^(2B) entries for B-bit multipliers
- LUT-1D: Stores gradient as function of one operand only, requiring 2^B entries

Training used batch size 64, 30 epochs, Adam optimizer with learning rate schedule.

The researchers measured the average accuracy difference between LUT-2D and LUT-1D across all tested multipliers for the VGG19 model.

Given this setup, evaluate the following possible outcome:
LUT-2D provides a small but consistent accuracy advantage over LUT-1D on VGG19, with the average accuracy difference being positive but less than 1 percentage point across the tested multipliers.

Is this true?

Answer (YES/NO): NO